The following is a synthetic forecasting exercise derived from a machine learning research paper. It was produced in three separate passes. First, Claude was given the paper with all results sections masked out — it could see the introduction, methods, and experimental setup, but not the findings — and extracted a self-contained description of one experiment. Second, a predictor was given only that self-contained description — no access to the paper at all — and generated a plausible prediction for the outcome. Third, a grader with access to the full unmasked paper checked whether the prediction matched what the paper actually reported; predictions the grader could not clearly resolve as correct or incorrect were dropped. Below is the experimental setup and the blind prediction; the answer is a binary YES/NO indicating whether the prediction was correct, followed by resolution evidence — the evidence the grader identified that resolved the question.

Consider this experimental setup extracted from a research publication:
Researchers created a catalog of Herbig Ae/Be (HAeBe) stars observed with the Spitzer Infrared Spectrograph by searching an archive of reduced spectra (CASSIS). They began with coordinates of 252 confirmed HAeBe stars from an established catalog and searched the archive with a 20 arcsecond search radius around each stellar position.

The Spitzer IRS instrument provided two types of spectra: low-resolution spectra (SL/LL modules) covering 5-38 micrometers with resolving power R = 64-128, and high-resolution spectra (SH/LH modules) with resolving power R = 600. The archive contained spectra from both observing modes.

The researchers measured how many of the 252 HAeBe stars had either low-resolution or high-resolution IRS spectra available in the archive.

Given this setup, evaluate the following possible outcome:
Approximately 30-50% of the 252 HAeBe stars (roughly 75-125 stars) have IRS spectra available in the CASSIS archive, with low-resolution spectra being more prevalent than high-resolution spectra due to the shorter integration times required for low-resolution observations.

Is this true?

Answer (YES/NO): NO